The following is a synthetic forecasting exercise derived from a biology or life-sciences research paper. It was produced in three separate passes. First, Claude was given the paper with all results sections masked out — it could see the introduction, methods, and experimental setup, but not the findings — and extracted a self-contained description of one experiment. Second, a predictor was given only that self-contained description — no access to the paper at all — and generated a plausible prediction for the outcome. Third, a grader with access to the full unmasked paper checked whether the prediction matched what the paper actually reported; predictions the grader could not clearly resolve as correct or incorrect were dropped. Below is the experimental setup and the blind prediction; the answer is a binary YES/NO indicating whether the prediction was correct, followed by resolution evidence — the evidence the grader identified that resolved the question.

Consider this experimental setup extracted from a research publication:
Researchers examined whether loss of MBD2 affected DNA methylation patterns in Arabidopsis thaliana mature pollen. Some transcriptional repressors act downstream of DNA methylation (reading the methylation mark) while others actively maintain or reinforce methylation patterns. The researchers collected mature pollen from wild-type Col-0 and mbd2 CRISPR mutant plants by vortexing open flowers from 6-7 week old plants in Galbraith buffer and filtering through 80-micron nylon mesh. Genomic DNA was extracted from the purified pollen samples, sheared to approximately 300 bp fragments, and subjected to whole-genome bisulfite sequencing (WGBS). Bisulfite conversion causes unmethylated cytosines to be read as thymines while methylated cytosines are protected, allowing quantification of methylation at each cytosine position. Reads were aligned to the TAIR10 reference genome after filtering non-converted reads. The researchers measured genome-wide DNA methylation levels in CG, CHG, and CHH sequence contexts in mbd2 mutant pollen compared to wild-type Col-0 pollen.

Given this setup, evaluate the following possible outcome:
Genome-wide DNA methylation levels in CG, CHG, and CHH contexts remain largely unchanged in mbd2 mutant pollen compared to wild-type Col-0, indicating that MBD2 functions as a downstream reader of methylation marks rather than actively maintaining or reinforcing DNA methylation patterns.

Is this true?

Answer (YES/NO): YES